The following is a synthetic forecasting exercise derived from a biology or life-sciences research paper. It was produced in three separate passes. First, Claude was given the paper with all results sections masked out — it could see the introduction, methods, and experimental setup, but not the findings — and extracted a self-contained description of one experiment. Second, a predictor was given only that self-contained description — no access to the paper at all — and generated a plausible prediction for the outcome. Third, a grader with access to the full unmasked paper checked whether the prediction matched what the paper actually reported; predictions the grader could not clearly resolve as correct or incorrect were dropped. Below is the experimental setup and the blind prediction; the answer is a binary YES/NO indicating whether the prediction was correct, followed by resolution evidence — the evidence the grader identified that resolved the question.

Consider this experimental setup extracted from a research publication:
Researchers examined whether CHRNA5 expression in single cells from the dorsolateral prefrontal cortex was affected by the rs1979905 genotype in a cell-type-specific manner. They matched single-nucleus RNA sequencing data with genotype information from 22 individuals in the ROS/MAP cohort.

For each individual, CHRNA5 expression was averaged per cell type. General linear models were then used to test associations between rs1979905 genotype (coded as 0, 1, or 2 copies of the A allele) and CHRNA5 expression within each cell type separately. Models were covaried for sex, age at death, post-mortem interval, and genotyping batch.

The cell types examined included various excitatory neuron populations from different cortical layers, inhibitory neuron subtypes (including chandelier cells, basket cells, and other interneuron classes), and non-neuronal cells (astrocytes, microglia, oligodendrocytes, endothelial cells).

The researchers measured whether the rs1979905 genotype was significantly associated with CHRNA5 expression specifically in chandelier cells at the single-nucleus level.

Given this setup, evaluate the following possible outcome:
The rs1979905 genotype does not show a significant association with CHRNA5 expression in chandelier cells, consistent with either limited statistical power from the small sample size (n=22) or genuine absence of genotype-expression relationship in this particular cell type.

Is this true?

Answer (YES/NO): YES